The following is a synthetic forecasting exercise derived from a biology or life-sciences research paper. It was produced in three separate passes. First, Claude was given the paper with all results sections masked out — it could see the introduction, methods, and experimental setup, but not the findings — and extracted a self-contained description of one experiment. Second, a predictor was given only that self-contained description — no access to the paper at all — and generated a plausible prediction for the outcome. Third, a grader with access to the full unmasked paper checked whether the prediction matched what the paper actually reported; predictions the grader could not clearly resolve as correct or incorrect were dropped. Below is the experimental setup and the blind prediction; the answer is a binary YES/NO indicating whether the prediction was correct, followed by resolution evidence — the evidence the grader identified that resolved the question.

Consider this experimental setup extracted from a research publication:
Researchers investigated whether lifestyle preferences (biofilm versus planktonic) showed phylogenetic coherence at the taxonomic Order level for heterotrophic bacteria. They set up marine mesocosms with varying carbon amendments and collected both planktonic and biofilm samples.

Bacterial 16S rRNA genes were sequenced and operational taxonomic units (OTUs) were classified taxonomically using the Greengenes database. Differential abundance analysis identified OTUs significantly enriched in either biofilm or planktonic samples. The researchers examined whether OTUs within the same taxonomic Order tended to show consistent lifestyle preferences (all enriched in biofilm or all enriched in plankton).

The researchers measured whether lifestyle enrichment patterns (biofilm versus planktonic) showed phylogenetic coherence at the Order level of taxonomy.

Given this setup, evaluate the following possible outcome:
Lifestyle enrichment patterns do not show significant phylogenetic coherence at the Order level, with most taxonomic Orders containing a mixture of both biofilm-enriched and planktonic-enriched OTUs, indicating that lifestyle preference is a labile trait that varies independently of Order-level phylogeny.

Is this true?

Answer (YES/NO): YES